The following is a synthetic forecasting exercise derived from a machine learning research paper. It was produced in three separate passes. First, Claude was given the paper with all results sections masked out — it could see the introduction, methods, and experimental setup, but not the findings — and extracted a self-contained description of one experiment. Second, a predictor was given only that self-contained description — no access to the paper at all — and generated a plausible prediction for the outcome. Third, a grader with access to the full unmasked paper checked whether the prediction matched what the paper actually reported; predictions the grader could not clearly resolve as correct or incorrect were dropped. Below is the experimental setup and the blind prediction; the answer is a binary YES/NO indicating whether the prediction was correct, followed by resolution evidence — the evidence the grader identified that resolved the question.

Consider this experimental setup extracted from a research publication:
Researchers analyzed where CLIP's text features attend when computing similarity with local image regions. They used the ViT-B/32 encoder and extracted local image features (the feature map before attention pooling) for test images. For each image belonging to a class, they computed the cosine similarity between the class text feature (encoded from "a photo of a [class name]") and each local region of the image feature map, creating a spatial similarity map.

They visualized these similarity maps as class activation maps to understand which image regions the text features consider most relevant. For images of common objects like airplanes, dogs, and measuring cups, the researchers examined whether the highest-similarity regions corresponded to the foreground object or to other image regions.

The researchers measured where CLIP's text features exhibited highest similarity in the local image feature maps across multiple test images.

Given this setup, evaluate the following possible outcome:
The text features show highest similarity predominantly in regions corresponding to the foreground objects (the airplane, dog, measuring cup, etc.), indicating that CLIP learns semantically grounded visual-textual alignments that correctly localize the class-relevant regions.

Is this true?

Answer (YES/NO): NO